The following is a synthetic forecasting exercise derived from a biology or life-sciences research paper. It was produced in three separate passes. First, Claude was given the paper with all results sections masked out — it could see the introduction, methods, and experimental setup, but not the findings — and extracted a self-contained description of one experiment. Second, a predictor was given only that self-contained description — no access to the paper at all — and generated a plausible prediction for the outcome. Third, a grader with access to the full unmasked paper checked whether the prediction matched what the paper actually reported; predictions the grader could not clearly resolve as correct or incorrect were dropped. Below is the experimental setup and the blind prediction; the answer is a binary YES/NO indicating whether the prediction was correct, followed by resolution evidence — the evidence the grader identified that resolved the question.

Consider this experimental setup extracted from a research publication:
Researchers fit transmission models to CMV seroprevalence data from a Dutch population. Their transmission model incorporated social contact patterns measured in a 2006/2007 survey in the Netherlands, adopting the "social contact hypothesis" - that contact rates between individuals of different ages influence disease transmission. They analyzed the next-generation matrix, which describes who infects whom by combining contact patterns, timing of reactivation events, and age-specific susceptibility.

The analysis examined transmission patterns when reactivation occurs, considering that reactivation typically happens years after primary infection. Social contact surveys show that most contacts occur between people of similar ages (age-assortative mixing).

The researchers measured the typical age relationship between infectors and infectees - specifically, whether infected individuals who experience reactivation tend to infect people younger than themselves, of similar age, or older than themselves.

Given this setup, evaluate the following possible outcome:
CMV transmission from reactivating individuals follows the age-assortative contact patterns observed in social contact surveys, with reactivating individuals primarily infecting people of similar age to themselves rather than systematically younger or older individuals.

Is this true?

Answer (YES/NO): NO